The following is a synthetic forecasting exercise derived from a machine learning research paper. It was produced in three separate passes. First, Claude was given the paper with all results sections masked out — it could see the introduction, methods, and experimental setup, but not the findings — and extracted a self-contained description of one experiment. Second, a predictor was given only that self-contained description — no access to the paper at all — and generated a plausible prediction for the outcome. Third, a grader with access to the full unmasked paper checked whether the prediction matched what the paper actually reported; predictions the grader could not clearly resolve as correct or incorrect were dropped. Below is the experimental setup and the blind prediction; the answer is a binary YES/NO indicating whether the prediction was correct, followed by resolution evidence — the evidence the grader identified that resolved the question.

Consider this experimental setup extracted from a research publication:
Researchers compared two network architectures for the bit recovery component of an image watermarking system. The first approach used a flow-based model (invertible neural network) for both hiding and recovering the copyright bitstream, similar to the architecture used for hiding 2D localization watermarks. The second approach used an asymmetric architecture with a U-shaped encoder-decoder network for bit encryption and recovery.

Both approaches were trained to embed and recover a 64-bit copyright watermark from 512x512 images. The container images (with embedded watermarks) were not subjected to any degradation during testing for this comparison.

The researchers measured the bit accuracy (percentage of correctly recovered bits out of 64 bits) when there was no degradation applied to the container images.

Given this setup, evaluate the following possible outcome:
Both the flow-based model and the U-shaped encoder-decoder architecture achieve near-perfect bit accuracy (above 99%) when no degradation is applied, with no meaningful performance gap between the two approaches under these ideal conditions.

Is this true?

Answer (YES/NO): NO